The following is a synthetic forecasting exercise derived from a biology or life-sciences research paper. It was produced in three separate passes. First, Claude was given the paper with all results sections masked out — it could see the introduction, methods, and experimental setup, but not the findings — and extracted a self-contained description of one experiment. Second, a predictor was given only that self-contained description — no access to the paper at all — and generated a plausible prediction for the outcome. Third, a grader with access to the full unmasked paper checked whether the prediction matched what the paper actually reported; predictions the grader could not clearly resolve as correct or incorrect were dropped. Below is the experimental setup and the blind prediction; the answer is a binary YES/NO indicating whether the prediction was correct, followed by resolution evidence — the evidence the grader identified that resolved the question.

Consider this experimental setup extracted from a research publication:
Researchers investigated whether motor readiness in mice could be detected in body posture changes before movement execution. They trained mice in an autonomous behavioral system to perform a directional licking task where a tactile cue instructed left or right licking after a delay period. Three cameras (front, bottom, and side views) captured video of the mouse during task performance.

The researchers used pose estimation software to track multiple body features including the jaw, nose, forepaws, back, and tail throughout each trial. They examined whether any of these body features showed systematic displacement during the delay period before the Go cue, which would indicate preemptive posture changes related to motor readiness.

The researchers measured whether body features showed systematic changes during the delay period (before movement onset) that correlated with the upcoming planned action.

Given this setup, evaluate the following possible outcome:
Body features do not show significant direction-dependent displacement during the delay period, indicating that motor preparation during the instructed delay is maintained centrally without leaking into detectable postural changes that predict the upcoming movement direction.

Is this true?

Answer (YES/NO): NO